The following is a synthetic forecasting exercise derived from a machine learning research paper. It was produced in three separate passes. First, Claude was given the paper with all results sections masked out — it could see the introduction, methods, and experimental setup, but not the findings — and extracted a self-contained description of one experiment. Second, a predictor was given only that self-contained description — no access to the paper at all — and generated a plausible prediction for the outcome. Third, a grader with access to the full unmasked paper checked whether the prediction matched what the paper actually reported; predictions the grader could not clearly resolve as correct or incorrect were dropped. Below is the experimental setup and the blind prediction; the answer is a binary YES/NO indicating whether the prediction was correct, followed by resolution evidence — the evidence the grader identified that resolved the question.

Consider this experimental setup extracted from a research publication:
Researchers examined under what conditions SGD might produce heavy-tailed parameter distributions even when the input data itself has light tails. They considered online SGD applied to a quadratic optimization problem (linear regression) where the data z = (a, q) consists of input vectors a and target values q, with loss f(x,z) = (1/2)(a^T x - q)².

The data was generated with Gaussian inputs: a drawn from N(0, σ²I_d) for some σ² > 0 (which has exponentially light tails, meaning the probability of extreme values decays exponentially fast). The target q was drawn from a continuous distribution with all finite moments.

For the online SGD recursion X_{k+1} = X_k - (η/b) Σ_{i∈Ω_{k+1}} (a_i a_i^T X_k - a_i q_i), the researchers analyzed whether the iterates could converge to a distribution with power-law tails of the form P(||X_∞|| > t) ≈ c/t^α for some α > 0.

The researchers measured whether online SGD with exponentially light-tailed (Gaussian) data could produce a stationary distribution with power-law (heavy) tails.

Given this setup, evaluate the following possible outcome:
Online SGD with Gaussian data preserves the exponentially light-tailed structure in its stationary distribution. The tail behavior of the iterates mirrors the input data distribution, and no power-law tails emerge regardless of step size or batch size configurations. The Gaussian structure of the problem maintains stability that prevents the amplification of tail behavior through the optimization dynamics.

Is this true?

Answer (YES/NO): NO